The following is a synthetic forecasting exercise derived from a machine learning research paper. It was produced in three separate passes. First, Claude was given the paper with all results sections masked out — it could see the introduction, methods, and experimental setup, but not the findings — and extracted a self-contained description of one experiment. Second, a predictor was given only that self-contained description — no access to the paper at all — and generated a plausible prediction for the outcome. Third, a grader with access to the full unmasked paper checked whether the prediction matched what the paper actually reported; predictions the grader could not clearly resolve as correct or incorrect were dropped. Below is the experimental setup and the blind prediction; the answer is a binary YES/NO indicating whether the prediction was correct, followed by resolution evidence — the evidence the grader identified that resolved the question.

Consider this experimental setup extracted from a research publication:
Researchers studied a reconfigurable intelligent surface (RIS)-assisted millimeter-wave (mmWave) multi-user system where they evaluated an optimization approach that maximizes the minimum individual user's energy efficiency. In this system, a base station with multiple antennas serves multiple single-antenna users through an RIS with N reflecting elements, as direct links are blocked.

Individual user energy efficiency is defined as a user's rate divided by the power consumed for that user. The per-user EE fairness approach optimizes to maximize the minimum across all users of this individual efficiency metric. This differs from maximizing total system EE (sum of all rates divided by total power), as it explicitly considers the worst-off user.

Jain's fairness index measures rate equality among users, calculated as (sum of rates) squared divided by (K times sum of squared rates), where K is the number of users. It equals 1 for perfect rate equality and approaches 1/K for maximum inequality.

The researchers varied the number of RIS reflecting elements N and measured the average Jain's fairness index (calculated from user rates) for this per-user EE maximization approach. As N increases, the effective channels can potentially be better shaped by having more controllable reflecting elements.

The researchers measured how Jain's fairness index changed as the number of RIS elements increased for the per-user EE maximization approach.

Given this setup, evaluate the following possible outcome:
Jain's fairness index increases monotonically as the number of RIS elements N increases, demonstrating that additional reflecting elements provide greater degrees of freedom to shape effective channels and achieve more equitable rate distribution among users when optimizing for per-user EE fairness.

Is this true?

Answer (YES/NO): NO